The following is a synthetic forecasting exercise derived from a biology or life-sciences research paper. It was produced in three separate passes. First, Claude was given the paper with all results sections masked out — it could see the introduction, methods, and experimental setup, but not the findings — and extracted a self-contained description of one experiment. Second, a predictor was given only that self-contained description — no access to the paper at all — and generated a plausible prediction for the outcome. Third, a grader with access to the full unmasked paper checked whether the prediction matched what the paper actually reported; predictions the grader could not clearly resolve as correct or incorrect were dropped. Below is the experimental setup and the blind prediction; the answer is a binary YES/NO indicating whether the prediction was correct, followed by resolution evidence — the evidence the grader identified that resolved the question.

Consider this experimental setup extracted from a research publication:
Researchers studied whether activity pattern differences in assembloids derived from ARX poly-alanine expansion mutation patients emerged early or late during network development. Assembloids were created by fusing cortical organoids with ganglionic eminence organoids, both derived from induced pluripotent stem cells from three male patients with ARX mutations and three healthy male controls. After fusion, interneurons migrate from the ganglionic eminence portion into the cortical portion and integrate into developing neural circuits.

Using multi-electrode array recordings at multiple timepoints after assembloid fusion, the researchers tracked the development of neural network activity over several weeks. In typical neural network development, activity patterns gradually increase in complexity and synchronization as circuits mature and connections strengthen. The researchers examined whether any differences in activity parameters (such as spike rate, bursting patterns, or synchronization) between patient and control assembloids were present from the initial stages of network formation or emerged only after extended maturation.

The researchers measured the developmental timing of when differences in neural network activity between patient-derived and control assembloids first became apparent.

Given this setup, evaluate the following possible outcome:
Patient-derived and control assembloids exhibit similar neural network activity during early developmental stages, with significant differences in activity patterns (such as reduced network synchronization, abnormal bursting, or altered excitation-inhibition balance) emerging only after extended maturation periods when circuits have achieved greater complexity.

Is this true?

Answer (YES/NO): NO